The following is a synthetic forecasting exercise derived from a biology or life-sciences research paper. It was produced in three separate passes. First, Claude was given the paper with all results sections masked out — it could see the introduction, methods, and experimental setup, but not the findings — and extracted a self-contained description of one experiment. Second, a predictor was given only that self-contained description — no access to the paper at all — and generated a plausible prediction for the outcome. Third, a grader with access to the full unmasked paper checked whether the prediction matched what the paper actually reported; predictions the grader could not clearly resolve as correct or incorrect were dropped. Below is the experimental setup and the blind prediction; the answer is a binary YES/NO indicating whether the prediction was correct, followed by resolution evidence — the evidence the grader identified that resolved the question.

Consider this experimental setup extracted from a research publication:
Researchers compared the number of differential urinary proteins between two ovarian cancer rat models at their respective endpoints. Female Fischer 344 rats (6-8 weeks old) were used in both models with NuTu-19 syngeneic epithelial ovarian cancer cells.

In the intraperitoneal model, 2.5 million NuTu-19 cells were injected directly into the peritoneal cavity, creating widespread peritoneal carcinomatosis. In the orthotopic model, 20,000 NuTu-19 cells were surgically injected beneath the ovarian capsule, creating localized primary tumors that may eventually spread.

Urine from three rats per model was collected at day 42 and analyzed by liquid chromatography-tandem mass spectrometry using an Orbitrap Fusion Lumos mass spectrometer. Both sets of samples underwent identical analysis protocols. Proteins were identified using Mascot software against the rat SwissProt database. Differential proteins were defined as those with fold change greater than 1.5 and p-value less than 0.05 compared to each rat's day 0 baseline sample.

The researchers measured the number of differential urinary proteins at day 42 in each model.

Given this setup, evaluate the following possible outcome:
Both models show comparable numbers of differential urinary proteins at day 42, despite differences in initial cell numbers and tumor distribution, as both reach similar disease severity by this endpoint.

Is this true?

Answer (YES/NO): NO